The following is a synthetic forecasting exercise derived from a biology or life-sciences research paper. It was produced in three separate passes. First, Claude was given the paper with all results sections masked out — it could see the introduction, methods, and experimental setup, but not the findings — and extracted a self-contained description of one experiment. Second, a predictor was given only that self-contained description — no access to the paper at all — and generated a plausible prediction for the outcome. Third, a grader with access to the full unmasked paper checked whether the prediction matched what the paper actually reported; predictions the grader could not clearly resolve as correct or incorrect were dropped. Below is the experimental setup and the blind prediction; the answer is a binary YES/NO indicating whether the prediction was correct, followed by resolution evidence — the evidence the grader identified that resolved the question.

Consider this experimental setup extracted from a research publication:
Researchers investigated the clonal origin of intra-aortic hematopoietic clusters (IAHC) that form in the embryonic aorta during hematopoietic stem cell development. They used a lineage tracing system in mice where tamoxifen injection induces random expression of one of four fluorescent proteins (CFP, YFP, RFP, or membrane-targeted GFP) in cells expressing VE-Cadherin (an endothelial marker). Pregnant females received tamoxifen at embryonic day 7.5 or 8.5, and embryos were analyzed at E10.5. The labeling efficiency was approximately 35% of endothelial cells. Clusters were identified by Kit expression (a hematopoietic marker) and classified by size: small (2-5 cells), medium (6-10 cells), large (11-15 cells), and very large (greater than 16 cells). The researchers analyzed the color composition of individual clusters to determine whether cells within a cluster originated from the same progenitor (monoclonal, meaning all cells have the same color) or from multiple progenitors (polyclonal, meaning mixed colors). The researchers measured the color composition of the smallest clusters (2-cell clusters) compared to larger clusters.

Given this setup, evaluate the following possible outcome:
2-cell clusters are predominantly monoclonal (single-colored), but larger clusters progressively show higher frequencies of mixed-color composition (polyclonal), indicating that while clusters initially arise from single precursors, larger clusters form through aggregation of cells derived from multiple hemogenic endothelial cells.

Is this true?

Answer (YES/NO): YES